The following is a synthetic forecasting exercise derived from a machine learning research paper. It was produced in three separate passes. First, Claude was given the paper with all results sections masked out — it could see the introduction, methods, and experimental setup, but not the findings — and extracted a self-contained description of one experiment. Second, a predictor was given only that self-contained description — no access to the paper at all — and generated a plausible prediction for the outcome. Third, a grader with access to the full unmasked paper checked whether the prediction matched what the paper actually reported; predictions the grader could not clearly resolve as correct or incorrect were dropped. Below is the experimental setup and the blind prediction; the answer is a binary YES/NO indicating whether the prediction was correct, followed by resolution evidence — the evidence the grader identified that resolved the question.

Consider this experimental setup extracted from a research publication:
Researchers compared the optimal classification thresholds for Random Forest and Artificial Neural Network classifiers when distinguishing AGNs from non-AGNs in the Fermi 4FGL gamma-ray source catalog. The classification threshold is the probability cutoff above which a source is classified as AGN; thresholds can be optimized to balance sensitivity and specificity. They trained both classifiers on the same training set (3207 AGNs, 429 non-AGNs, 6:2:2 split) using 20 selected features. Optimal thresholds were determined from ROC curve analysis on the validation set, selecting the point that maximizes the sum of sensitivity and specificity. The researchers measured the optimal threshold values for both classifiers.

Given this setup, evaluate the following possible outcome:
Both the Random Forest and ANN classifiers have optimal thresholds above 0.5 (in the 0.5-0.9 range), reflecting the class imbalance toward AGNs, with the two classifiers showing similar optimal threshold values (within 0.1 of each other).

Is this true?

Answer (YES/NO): YES